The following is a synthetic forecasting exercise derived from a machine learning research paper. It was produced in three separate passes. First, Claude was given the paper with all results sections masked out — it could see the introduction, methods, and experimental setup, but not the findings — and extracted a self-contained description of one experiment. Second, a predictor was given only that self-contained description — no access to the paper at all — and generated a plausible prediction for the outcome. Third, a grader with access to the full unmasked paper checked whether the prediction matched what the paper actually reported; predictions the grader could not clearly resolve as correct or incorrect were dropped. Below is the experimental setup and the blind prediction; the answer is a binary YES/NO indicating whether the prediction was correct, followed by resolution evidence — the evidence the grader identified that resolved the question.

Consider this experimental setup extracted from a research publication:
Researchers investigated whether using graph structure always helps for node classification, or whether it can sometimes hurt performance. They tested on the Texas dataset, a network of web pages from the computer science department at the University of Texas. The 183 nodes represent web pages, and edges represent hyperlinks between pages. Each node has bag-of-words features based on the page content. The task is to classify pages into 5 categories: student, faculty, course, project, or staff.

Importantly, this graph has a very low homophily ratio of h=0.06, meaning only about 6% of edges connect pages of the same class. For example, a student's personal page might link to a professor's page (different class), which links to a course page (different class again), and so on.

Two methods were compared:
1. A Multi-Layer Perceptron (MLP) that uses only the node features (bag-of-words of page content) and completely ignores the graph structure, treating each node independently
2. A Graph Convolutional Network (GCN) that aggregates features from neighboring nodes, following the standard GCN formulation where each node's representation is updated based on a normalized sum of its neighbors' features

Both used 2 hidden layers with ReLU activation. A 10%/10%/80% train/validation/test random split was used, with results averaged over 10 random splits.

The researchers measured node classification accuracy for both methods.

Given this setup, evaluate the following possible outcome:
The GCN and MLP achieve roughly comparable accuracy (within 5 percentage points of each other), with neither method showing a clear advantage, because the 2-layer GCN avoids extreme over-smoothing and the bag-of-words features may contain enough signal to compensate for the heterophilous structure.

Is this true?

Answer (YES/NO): NO